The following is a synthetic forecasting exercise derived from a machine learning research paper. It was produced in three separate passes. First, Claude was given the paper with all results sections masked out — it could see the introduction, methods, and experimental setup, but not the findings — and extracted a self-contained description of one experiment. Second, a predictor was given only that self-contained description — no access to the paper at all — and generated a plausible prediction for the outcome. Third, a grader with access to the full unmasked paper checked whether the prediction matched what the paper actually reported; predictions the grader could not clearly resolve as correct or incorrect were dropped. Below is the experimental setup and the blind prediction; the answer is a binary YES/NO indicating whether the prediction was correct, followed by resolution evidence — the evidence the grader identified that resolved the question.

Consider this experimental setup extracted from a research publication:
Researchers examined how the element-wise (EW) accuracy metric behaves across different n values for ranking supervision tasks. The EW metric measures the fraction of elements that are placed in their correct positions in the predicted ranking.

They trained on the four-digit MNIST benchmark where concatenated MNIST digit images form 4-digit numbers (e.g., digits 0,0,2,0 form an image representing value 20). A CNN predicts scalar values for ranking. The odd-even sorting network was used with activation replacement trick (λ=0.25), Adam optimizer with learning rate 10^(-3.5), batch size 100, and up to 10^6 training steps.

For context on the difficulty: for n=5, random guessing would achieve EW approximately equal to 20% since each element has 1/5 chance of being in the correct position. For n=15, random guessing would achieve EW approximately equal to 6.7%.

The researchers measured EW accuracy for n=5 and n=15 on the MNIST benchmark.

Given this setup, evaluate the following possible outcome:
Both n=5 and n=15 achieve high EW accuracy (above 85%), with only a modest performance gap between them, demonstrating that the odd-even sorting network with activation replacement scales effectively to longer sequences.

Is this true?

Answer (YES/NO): NO